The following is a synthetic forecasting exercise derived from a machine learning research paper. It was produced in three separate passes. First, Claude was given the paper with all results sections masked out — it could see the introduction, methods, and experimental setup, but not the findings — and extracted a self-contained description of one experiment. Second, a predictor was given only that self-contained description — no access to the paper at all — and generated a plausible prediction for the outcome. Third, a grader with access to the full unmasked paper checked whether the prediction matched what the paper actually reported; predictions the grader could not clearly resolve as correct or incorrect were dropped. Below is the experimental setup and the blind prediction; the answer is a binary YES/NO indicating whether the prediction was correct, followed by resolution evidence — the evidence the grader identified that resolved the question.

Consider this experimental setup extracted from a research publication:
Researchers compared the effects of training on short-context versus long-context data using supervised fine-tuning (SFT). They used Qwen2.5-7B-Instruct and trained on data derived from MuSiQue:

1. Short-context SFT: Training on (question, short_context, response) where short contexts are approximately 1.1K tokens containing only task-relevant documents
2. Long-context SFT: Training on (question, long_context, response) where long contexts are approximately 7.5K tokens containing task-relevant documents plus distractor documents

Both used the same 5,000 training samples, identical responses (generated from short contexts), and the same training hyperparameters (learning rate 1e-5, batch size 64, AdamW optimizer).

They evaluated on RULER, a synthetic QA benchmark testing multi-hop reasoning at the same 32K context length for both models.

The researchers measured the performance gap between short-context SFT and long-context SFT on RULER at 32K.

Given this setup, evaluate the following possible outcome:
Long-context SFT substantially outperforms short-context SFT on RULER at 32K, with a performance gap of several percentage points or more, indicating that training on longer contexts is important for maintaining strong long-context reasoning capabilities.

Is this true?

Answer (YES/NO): YES